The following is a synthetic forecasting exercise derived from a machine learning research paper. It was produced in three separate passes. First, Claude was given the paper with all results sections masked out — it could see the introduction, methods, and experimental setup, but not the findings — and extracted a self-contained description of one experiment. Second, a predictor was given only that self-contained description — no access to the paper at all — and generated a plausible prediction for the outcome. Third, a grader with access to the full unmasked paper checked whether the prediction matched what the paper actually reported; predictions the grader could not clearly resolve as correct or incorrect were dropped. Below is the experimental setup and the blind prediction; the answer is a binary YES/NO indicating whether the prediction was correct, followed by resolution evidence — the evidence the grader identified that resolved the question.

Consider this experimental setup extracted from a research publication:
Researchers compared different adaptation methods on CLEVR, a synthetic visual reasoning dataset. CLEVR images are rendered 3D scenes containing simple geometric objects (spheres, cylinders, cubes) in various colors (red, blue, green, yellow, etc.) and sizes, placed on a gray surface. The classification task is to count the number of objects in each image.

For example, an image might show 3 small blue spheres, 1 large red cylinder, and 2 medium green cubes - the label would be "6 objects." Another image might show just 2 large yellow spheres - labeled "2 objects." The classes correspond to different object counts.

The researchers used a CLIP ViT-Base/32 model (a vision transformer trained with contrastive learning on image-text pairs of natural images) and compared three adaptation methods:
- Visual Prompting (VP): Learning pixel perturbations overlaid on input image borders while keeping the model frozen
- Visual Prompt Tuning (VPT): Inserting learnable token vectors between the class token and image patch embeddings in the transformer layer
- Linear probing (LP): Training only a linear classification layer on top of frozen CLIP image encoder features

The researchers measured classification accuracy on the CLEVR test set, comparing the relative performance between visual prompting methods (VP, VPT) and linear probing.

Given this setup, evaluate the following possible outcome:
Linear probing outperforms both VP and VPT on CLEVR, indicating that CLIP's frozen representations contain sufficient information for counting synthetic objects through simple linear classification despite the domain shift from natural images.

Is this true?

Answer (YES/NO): NO